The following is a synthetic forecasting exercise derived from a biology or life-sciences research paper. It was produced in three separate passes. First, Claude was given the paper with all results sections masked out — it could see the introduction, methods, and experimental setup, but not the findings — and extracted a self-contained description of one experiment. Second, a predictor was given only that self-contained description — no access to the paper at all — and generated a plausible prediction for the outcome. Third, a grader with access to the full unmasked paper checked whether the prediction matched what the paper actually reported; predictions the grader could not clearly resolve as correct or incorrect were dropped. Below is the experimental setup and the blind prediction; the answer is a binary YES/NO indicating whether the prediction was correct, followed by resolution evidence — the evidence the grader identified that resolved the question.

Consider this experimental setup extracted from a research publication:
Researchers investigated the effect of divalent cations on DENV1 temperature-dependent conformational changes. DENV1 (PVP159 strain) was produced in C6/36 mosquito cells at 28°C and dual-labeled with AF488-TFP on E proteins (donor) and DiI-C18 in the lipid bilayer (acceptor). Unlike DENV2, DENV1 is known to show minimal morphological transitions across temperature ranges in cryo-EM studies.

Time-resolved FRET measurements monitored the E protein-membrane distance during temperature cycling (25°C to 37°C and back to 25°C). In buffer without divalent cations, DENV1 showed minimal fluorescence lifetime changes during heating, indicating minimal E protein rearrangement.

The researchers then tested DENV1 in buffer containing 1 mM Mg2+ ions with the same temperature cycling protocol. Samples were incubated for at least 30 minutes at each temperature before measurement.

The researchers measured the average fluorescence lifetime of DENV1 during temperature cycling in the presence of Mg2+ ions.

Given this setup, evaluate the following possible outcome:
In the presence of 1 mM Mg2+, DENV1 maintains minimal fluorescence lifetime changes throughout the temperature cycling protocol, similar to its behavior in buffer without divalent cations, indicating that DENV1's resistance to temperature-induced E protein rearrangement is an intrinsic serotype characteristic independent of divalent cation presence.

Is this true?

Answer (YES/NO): YES